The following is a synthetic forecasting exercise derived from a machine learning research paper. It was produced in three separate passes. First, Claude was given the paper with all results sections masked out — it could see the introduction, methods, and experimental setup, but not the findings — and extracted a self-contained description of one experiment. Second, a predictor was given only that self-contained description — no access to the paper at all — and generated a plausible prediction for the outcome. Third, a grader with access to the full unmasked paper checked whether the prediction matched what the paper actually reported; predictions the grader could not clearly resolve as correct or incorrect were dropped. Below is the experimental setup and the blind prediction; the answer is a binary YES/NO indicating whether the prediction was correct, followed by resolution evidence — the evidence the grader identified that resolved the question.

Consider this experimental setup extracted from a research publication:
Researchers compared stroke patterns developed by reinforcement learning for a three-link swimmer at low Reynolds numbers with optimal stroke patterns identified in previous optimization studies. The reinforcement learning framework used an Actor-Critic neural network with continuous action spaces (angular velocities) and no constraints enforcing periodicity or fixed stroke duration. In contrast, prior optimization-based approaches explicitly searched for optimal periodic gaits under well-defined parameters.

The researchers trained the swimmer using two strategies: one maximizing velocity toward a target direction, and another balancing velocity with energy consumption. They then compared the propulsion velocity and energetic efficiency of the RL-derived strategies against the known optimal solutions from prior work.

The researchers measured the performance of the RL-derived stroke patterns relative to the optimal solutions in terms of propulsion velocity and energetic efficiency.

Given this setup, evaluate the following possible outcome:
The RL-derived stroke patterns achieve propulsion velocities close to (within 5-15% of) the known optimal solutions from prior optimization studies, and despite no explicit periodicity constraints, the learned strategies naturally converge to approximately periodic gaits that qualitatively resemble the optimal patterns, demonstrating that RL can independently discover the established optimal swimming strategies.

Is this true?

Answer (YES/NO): NO